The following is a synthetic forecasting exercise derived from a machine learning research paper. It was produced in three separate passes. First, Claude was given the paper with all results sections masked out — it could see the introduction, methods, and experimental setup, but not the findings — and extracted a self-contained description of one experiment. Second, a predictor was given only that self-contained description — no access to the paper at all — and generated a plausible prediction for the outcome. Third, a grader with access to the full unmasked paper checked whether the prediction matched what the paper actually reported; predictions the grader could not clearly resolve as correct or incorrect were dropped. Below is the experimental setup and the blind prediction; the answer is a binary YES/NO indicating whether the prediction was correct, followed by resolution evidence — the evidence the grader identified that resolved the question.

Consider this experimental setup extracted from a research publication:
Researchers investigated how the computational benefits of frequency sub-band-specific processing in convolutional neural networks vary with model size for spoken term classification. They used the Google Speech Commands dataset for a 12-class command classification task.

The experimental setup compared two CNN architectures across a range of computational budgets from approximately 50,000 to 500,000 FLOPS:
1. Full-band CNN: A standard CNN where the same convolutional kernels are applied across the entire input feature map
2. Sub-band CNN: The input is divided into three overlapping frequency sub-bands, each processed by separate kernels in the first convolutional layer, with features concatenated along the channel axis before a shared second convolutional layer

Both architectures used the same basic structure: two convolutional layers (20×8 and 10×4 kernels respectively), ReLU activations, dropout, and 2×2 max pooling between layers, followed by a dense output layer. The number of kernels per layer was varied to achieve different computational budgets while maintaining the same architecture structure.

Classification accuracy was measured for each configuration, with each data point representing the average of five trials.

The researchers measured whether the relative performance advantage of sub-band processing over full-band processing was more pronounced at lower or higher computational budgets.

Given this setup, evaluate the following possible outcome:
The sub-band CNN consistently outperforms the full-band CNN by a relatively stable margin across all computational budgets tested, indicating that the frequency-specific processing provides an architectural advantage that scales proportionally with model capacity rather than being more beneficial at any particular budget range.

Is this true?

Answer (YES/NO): NO